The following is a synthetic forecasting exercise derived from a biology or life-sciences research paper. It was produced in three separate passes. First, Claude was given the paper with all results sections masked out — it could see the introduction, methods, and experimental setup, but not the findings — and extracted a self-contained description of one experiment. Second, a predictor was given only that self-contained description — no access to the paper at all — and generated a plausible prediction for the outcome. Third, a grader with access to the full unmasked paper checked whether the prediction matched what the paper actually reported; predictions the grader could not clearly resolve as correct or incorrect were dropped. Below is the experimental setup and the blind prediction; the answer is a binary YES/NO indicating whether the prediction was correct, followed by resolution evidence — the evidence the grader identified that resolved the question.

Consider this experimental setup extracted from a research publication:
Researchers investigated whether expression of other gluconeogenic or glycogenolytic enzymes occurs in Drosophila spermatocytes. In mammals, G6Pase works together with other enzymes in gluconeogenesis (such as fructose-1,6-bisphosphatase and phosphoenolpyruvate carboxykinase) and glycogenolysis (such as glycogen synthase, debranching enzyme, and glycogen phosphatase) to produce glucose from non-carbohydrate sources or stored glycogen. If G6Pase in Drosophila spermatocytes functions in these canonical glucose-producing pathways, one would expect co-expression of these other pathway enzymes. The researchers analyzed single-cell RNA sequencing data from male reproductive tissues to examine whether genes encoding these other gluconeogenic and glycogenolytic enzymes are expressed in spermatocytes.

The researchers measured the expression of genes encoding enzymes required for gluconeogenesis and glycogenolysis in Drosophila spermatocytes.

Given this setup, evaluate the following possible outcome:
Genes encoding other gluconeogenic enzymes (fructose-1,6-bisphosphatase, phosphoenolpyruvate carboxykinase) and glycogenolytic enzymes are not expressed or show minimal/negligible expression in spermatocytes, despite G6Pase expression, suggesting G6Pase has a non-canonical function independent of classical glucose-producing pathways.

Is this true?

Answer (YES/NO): YES